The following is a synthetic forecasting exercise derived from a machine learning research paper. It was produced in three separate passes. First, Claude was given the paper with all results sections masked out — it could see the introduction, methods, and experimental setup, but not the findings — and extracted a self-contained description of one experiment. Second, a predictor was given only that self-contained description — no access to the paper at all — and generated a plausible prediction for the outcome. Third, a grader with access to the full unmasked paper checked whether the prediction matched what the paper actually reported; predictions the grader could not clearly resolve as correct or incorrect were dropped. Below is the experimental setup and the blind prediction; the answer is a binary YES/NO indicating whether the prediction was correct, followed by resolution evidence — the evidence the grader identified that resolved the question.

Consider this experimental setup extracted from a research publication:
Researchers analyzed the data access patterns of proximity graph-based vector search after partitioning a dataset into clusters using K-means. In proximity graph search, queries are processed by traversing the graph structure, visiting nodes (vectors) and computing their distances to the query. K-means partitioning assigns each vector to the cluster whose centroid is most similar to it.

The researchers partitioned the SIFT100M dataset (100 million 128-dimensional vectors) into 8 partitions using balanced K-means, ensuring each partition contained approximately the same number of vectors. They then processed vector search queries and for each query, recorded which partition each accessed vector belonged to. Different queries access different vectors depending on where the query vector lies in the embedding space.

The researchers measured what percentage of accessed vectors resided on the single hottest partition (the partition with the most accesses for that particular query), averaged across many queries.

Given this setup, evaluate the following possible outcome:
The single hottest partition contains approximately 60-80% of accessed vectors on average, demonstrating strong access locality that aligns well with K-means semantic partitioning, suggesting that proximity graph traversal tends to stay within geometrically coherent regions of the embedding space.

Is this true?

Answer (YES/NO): YES